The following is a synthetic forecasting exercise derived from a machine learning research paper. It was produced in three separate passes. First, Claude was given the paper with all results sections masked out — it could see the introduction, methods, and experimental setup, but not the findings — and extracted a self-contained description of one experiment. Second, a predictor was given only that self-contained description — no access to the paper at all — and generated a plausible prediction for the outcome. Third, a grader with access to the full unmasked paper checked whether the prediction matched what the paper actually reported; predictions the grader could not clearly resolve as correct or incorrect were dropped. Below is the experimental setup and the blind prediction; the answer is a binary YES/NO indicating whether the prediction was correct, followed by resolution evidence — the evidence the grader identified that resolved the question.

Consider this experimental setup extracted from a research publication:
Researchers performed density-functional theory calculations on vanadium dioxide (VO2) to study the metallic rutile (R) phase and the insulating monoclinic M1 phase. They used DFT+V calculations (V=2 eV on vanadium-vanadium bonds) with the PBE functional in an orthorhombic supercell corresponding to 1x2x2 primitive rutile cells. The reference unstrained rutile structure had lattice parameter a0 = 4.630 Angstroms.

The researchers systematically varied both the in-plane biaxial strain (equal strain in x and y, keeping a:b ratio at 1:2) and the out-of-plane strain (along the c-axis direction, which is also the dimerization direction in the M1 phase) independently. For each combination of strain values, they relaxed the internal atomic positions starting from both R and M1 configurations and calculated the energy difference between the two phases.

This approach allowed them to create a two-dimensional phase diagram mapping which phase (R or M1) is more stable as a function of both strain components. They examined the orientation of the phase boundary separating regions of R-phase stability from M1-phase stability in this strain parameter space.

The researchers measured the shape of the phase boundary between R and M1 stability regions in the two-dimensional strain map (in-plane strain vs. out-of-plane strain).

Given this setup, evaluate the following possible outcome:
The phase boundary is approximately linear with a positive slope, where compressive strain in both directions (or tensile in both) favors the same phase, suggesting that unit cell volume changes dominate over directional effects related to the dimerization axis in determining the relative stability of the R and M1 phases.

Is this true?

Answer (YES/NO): NO